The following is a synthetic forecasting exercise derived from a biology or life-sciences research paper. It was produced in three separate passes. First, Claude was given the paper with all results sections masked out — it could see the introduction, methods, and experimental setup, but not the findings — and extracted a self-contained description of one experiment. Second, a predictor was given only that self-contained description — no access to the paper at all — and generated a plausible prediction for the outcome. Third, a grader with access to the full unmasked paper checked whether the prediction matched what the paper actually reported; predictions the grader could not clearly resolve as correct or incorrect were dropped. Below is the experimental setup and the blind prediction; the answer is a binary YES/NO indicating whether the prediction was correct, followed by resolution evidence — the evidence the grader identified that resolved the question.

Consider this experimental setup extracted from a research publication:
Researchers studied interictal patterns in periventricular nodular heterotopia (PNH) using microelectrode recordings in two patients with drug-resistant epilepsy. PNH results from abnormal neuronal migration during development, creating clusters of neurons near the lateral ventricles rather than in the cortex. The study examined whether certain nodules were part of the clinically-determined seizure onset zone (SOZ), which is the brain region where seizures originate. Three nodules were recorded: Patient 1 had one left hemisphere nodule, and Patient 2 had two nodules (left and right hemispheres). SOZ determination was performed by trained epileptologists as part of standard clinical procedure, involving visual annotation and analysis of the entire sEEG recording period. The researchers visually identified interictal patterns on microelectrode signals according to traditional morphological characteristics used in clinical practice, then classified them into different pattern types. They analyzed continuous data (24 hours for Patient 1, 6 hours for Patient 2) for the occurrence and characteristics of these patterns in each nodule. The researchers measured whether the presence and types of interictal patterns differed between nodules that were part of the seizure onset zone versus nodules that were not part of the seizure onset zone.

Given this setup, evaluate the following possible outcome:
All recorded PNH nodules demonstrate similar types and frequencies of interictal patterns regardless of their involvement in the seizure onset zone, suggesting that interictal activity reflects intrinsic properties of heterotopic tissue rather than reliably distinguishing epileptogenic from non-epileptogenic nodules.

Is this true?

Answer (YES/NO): NO